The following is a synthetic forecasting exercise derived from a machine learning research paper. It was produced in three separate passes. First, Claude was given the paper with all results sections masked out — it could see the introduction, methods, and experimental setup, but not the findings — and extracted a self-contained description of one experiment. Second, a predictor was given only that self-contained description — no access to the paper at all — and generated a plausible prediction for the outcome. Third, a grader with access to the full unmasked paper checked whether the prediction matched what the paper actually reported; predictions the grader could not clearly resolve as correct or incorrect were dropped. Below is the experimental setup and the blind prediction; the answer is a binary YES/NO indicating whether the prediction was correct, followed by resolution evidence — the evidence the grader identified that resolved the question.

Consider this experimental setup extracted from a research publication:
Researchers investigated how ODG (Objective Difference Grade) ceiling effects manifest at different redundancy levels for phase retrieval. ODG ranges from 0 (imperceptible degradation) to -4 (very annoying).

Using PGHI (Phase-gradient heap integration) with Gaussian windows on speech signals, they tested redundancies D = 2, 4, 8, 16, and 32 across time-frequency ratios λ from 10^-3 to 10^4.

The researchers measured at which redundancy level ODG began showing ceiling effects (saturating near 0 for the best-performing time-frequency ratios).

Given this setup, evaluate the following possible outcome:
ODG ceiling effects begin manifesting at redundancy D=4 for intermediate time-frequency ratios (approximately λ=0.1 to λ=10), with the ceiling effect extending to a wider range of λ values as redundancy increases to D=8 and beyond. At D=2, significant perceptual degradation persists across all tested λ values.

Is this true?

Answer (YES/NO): NO